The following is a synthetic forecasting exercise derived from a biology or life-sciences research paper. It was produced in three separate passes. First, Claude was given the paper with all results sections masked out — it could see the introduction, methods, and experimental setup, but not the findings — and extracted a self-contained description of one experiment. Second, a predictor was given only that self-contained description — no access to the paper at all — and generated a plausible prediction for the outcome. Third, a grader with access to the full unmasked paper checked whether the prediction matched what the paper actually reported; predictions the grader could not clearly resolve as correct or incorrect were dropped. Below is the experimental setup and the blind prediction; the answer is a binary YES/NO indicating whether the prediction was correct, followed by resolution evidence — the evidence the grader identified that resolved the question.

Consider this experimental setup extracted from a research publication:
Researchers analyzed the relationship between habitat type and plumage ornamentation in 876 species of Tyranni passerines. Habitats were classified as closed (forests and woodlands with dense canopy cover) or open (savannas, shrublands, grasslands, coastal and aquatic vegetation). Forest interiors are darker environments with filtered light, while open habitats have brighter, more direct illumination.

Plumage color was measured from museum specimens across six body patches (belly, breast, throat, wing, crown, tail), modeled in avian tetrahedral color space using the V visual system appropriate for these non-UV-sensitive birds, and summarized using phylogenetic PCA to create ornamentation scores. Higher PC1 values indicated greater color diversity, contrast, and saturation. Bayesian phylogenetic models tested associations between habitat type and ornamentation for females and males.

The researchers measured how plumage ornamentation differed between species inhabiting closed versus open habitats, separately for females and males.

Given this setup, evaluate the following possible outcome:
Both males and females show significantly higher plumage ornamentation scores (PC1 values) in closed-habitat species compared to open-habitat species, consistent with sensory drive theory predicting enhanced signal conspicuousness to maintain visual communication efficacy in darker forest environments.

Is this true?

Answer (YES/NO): NO